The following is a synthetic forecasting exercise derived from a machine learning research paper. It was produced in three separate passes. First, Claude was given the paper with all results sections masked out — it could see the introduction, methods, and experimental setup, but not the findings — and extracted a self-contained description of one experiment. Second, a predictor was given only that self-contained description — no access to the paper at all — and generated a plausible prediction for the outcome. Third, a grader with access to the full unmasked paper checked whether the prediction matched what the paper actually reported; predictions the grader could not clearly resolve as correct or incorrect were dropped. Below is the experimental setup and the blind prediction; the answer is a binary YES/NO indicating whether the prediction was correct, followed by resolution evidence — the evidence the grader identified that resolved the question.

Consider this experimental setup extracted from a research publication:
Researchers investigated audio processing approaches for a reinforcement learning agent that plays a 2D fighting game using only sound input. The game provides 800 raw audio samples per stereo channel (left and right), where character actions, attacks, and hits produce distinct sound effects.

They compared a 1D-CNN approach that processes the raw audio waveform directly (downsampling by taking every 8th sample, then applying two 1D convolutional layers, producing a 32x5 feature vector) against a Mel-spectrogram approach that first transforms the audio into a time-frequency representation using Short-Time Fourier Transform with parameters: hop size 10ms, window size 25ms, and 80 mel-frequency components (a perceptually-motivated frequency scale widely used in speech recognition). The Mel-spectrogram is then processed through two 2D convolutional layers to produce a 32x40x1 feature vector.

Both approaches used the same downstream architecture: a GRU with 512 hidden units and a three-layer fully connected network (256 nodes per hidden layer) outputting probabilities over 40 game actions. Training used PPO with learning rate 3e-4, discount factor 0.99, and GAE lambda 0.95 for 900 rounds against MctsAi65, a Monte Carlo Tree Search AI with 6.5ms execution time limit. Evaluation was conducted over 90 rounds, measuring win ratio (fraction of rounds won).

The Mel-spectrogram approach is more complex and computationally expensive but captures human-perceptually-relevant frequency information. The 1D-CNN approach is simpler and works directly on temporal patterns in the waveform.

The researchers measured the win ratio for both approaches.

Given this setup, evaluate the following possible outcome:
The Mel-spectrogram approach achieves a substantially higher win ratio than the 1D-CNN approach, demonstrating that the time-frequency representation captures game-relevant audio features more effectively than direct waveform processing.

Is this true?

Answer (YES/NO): YES